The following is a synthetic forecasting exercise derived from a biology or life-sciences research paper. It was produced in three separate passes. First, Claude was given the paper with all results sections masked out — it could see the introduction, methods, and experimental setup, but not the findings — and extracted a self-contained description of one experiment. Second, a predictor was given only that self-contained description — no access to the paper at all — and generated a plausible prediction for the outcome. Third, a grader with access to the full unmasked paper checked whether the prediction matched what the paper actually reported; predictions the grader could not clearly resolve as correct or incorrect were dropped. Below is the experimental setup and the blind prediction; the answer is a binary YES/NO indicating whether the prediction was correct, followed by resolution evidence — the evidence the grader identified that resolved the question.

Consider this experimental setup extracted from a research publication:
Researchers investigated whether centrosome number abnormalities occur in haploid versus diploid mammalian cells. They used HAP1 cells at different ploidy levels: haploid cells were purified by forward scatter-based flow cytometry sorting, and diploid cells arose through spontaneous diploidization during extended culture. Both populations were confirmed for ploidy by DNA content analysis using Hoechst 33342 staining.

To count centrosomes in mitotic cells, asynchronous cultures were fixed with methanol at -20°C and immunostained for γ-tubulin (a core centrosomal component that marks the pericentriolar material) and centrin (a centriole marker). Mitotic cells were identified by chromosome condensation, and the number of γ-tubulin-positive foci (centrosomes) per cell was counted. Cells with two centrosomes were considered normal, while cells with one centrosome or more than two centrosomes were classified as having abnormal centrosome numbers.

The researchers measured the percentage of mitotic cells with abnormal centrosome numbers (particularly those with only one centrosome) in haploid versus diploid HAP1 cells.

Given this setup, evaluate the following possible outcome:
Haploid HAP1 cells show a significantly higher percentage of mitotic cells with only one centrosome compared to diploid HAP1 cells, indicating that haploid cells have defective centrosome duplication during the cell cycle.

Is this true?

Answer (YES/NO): YES